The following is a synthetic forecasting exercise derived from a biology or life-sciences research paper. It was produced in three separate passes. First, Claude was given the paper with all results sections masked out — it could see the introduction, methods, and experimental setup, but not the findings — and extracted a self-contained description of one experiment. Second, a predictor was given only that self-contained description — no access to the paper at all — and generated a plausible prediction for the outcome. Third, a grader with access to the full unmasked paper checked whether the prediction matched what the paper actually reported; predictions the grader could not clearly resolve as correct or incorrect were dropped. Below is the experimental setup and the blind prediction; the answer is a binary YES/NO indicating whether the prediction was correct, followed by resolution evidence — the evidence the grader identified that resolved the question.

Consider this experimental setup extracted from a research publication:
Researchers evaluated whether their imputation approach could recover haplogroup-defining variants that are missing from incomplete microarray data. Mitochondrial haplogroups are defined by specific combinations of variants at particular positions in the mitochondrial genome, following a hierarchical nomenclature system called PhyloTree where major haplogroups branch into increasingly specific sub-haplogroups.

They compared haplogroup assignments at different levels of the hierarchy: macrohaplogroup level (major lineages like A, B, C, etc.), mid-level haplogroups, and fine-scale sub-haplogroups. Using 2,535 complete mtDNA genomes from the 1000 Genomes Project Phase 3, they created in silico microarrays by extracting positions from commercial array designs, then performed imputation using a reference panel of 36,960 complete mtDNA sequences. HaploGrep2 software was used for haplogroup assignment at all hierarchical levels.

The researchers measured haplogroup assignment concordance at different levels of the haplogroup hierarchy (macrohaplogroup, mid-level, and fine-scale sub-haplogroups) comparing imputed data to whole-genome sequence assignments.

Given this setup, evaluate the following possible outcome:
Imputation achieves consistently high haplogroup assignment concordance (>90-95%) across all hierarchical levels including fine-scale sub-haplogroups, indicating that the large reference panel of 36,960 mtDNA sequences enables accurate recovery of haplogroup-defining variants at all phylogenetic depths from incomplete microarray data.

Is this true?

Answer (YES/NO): NO